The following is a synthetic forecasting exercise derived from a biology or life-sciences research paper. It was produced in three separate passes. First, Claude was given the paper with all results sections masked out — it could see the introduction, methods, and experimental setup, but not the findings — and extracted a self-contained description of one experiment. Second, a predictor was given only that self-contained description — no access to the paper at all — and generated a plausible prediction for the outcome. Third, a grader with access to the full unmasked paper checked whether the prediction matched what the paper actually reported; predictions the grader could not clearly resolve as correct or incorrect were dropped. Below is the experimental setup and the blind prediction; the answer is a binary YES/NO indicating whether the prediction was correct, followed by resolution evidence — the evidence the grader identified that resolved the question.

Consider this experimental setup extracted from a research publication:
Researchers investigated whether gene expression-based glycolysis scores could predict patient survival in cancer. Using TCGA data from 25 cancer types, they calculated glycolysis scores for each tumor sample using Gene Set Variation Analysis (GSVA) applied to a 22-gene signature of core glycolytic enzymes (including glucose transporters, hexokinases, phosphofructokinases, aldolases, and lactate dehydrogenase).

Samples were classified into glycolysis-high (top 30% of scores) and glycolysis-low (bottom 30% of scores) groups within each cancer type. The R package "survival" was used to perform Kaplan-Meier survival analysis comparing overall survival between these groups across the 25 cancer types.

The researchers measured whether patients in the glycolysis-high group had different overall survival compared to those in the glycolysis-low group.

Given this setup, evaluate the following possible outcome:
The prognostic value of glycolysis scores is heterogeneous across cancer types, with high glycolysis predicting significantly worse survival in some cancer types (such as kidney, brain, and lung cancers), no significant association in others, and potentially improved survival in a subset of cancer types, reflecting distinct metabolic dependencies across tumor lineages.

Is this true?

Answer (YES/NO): NO